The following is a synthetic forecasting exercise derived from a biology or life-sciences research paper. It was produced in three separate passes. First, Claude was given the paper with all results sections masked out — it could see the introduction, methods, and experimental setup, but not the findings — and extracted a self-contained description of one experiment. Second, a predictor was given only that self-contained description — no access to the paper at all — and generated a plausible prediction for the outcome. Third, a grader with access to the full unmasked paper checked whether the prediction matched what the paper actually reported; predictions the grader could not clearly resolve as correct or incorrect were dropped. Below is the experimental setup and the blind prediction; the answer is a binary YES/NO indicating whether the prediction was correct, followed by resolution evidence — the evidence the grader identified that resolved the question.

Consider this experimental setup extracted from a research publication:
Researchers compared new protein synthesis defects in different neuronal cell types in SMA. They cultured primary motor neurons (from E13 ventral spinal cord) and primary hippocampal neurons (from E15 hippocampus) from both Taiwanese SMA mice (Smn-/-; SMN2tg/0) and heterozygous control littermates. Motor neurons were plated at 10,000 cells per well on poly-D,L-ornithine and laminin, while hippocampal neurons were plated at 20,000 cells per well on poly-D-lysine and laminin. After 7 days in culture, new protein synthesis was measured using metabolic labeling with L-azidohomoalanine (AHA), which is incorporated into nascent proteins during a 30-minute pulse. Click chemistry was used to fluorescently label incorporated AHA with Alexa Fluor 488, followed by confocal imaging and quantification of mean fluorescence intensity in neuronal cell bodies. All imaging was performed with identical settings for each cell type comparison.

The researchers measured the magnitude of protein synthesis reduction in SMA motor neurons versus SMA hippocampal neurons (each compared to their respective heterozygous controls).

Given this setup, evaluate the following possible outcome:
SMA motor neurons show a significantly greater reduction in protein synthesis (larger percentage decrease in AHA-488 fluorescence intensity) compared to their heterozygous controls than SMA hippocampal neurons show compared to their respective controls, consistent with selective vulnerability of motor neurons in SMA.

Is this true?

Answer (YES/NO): YES